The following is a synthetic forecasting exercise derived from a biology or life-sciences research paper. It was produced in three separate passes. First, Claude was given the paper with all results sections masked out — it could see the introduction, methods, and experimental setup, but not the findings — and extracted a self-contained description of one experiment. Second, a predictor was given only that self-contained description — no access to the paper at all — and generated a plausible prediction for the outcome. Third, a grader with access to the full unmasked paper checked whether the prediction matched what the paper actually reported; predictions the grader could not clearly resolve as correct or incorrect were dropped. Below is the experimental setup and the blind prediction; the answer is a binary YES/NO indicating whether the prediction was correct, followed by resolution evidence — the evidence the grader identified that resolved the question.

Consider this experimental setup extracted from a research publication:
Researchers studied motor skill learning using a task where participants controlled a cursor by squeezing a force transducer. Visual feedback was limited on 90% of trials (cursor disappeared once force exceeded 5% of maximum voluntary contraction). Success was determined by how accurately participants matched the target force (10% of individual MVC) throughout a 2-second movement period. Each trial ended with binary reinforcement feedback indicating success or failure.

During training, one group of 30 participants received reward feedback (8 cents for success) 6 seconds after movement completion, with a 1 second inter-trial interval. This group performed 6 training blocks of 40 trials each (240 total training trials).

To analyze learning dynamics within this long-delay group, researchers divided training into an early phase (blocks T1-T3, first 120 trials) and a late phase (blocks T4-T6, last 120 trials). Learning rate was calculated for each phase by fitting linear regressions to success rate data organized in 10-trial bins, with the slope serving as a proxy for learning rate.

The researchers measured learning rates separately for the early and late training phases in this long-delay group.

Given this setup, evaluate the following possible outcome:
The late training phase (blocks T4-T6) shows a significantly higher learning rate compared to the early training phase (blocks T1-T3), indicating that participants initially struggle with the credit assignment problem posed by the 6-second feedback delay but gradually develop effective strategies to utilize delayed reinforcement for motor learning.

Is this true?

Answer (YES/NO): NO